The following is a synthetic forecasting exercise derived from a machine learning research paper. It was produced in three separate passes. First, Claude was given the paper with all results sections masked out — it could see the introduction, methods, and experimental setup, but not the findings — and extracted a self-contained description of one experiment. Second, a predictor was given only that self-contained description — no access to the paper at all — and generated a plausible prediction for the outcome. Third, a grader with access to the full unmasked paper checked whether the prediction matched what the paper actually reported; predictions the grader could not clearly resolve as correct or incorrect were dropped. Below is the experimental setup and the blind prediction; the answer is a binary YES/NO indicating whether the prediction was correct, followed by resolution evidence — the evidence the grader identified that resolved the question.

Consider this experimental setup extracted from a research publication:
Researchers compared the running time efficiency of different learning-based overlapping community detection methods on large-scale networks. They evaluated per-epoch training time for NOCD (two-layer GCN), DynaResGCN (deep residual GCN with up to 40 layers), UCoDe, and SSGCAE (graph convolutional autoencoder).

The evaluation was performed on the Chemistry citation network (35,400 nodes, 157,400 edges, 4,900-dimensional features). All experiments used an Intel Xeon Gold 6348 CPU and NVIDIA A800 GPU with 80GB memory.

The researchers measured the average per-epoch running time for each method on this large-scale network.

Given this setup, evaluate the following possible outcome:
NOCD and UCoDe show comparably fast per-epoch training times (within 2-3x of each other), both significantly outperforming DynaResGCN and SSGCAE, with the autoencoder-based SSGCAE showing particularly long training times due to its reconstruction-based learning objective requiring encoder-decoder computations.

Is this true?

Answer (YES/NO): NO